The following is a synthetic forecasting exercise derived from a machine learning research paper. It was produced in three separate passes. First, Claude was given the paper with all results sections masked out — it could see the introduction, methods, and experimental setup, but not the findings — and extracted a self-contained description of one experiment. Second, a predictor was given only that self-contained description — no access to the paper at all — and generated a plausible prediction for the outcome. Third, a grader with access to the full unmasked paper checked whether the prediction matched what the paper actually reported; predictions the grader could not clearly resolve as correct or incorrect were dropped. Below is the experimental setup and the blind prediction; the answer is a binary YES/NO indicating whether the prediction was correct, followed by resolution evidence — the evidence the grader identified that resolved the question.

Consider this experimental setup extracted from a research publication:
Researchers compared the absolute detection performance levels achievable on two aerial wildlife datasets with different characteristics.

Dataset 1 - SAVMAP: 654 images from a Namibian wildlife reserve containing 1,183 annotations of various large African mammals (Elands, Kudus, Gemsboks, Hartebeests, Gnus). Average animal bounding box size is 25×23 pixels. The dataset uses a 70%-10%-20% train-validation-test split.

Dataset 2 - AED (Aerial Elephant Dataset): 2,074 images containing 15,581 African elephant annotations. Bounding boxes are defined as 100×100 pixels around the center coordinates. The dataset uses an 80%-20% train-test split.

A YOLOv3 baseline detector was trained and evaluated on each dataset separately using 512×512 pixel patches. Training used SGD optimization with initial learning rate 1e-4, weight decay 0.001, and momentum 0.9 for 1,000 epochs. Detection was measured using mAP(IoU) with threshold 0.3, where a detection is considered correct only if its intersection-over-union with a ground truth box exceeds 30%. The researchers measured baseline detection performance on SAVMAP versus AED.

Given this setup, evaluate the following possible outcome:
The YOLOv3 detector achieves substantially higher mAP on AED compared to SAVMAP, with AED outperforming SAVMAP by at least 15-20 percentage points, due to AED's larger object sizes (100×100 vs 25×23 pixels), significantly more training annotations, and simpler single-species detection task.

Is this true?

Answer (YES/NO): NO